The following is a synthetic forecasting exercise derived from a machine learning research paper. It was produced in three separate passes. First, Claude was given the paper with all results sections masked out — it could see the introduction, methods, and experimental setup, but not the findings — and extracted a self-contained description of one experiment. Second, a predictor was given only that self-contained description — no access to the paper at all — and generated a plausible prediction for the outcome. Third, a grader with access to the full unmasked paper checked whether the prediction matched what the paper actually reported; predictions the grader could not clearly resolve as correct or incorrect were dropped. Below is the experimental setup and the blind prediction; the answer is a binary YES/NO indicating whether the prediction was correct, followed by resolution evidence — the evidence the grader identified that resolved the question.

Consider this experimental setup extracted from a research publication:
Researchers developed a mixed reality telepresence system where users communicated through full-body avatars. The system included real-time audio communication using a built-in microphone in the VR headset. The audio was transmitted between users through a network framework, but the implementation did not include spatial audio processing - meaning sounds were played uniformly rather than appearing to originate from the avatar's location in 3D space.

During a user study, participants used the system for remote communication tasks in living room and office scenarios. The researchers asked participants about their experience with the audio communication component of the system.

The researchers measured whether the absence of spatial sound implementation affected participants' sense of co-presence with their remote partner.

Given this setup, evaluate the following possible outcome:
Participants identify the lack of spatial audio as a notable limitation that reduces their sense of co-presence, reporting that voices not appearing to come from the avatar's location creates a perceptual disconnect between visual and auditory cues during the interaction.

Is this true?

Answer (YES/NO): YES